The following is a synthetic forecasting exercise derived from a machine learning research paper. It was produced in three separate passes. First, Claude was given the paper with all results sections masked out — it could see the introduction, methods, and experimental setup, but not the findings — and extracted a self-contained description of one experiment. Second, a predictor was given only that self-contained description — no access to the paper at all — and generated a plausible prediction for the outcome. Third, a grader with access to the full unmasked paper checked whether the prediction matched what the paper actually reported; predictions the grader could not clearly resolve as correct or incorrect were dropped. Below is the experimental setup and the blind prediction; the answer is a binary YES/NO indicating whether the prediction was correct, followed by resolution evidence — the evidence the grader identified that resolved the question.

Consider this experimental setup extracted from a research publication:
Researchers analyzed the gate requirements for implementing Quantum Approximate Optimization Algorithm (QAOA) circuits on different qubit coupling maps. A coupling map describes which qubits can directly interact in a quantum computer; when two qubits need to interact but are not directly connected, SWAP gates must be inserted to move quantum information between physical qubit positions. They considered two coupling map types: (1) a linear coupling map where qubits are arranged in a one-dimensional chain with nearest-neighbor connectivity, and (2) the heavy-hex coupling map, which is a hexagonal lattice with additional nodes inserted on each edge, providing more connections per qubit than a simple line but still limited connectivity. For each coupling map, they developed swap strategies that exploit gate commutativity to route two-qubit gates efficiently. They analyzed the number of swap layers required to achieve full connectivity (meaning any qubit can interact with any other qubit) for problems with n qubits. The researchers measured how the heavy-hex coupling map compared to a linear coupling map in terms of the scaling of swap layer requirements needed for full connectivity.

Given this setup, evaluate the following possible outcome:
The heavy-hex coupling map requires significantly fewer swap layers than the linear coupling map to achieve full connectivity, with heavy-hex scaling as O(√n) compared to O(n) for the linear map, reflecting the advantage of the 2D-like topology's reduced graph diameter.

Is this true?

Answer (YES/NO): NO